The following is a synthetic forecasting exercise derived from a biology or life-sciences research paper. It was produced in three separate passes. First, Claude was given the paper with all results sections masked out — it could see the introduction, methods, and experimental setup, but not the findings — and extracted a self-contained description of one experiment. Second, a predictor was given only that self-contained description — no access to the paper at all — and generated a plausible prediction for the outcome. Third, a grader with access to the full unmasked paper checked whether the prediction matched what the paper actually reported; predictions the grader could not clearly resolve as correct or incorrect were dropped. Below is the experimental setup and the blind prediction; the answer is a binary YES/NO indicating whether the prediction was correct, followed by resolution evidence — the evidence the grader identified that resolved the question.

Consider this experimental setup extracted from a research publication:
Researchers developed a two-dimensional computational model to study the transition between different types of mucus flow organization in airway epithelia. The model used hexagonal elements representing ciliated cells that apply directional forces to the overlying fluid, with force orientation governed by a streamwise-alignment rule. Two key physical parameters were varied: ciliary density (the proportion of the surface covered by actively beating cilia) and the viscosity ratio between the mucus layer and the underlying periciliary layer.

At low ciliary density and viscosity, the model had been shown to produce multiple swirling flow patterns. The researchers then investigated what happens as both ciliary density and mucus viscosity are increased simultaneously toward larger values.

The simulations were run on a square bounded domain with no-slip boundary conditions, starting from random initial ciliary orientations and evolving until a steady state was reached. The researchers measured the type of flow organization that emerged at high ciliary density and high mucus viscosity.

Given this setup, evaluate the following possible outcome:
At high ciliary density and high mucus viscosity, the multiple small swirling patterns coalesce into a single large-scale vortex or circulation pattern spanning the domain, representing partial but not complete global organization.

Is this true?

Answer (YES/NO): NO